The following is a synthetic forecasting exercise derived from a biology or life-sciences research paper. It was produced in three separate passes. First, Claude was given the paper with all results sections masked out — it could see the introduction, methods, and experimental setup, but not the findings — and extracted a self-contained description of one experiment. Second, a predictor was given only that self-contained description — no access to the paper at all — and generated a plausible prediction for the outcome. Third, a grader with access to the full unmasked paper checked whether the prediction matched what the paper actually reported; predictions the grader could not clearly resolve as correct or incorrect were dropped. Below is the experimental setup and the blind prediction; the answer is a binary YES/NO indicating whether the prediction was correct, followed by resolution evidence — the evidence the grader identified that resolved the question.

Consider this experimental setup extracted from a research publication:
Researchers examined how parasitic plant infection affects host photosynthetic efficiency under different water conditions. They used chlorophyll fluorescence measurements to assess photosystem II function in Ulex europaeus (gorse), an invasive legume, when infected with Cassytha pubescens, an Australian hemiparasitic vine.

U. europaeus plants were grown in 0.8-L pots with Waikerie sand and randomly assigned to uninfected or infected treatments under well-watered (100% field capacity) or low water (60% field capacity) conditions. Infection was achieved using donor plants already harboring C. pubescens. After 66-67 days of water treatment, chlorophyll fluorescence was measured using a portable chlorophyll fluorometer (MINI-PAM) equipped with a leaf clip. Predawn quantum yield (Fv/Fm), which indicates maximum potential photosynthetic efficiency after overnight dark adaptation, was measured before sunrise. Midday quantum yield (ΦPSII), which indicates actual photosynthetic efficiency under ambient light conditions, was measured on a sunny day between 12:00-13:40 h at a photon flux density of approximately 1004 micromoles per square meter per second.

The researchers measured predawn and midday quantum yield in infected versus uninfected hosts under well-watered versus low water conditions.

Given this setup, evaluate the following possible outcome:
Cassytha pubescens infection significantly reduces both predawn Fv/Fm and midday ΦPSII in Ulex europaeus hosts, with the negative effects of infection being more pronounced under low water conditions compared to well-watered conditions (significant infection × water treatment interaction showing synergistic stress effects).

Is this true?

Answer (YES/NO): NO